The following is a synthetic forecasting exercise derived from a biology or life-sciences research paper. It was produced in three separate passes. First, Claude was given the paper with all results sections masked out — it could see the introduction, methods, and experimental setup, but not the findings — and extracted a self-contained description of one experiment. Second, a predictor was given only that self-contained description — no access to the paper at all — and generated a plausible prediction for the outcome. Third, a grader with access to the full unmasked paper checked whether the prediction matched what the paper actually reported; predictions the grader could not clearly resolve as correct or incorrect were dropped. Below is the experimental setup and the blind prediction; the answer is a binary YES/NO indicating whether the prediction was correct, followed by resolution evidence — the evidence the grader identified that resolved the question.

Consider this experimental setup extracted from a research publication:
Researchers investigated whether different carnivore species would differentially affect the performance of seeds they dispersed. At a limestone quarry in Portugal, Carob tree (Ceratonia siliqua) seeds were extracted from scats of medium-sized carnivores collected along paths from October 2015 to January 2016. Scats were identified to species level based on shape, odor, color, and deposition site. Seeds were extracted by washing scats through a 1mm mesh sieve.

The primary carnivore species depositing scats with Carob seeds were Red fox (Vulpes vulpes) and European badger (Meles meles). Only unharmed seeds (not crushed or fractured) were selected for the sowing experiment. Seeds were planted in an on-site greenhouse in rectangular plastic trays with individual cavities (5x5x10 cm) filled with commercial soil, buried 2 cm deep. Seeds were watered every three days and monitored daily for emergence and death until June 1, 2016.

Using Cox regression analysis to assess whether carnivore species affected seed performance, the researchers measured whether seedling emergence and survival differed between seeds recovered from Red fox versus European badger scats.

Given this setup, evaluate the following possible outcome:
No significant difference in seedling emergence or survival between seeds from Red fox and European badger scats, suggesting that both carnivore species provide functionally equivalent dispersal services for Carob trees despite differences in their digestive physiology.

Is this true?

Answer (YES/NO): YES